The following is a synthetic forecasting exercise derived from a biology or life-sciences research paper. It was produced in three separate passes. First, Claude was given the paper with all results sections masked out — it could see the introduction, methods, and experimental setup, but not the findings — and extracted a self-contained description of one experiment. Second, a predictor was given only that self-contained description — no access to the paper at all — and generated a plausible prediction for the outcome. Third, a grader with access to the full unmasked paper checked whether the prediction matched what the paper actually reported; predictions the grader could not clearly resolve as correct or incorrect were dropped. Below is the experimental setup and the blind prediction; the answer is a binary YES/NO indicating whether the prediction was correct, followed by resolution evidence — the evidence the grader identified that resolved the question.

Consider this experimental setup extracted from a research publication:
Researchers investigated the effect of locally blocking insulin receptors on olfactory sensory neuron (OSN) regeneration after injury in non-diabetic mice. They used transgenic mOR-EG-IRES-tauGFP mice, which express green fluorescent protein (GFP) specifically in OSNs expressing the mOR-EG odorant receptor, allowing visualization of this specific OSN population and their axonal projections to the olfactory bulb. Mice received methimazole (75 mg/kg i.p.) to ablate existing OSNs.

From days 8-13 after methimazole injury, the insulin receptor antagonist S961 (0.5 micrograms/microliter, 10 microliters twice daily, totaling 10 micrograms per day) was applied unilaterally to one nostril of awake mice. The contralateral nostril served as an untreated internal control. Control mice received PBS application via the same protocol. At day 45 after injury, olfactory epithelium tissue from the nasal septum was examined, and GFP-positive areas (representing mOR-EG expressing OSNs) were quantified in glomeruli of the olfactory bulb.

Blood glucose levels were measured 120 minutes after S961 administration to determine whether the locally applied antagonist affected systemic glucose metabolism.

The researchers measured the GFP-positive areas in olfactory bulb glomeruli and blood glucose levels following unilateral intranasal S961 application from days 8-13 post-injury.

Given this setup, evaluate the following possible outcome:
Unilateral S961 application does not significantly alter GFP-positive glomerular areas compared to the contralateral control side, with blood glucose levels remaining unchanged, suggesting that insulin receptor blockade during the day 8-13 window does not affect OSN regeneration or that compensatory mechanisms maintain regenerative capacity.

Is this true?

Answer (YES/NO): NO